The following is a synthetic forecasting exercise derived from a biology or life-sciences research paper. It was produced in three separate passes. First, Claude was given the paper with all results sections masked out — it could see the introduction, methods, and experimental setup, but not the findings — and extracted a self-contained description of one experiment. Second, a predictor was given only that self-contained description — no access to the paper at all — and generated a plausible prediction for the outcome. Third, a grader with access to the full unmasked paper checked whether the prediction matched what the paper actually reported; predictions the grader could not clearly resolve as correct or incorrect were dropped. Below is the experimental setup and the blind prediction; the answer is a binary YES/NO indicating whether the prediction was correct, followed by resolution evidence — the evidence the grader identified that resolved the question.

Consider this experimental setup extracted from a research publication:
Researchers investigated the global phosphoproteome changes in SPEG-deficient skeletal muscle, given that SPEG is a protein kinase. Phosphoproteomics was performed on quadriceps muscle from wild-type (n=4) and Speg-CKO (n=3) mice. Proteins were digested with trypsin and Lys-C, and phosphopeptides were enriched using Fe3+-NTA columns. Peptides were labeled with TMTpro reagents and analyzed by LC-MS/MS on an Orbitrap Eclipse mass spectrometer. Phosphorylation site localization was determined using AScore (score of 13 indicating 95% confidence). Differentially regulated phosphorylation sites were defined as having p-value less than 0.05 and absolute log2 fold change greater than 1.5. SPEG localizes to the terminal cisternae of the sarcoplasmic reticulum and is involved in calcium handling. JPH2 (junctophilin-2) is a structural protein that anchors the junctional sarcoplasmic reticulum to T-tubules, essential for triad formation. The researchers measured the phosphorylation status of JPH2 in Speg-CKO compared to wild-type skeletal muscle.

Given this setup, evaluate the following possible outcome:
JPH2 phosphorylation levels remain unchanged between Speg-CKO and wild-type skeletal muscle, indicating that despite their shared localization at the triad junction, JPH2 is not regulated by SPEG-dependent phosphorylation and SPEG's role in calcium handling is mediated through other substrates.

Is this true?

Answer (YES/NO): NO